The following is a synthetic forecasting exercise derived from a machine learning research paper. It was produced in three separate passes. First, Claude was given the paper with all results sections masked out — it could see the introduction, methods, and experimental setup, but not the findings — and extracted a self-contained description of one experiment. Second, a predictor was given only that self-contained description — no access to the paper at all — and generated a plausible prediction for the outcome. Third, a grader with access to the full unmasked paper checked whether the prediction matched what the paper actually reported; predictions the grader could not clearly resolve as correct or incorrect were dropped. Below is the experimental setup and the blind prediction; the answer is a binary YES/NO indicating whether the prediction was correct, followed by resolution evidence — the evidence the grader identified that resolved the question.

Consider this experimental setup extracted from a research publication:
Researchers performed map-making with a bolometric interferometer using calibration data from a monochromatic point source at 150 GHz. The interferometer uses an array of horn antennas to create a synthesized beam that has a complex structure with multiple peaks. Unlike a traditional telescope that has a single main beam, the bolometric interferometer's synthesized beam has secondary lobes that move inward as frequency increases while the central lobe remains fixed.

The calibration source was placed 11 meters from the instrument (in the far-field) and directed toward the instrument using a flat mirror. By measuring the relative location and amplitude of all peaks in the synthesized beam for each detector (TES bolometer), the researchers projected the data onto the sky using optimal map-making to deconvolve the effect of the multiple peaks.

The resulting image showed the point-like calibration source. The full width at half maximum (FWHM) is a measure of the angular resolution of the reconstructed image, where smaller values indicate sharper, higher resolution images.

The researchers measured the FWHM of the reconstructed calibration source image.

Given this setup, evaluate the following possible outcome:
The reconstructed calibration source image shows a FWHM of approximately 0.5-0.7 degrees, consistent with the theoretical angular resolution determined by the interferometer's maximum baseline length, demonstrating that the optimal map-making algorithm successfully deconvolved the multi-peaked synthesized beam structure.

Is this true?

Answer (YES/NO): YES